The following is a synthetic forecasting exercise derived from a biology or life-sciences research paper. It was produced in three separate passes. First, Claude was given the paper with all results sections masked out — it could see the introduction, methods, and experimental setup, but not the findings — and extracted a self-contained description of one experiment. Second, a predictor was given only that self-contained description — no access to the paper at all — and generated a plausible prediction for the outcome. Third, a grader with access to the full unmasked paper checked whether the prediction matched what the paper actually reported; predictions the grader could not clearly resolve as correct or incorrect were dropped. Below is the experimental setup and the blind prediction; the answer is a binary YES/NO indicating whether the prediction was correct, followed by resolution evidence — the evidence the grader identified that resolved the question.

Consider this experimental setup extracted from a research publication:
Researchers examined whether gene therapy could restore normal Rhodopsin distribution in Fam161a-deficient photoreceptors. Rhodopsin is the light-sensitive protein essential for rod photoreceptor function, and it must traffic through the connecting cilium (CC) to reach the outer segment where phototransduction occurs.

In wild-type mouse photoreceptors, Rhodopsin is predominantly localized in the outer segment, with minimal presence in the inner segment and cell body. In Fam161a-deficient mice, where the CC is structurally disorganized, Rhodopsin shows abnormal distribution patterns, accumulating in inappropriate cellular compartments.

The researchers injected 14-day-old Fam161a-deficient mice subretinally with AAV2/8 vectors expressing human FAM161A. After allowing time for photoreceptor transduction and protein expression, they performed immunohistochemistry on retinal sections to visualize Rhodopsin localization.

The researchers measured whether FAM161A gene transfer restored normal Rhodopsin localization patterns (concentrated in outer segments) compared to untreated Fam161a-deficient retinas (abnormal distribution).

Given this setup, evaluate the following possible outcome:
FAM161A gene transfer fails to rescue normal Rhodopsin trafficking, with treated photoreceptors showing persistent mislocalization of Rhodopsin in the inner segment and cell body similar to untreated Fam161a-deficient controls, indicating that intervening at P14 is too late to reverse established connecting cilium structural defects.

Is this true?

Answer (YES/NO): NO